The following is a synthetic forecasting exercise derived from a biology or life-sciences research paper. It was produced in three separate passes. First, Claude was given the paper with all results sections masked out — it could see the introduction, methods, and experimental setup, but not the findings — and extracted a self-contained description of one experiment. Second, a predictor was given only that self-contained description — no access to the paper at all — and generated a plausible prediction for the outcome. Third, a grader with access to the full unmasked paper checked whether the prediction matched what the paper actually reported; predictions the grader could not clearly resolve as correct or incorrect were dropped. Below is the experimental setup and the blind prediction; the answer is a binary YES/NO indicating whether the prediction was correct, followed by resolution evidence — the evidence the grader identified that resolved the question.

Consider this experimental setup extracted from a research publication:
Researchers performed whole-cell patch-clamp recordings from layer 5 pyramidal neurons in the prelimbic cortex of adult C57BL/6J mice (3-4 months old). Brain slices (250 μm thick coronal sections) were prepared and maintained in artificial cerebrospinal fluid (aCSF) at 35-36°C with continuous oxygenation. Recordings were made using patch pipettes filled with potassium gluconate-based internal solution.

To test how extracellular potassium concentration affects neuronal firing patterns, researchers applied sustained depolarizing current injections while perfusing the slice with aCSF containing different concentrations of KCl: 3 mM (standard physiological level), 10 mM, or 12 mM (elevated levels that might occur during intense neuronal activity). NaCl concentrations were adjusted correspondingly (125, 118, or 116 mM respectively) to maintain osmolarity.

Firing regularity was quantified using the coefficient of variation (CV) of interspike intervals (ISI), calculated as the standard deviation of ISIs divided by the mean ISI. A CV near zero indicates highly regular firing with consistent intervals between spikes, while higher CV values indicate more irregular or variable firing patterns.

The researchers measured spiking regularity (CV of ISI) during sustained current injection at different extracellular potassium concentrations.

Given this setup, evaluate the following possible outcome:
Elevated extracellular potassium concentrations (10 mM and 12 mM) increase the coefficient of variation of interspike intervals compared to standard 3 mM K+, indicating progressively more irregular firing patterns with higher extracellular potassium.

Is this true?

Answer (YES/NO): YES